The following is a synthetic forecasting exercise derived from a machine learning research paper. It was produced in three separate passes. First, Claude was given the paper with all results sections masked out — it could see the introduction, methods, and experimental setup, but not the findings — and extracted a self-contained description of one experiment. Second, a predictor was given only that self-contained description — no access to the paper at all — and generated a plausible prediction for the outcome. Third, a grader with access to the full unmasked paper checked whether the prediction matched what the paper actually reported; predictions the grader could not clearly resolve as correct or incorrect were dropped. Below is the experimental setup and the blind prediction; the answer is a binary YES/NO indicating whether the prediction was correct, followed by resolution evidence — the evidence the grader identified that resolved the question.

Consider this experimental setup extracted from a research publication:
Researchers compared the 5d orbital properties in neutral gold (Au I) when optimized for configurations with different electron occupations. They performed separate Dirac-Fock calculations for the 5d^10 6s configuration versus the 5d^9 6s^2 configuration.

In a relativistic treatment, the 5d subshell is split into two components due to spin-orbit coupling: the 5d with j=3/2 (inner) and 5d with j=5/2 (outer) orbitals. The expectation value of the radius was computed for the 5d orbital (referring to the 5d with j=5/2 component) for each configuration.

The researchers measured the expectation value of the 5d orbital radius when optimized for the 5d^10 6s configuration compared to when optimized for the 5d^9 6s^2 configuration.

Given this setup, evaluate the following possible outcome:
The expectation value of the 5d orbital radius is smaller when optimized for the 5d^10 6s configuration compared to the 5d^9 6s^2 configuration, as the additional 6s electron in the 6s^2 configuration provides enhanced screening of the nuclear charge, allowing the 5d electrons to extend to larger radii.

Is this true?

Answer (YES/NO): NO